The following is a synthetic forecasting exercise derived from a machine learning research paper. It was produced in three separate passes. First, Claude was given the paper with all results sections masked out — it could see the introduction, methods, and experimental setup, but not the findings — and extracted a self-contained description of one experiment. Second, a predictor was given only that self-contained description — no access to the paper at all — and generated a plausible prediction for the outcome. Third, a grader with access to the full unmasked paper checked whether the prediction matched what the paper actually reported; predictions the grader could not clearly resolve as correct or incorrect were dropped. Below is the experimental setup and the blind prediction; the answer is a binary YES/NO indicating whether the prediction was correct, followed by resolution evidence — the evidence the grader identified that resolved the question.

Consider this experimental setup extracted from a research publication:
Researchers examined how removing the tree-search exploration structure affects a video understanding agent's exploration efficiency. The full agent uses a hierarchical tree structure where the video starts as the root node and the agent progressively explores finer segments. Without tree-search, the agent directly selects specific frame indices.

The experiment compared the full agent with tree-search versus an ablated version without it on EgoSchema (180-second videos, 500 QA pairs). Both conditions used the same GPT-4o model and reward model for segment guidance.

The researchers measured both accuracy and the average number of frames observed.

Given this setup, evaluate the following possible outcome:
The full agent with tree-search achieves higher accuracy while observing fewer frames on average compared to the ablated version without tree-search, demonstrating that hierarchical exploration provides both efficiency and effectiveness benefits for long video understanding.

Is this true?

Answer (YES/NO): YES